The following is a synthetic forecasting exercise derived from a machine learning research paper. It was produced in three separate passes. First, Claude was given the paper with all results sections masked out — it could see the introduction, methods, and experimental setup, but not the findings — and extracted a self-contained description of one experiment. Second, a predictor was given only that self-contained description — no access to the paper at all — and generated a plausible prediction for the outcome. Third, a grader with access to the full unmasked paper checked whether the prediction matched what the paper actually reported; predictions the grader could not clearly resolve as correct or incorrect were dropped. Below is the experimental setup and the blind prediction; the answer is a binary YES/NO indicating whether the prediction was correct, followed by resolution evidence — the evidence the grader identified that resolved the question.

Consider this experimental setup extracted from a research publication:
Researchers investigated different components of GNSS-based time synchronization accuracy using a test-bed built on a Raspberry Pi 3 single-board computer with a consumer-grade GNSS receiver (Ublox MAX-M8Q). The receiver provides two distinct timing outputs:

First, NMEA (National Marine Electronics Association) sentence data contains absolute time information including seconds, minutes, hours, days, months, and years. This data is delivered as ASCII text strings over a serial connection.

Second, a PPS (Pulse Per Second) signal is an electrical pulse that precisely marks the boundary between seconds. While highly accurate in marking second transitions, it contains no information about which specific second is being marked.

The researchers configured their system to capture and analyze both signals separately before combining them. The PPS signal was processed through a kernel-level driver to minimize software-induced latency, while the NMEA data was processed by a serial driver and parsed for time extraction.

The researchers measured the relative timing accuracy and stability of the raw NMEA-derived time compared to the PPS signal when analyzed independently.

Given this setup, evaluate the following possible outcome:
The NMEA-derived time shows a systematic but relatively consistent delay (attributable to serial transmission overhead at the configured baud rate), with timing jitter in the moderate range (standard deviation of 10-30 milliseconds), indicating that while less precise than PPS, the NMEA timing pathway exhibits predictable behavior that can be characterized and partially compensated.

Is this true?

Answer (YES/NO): NO